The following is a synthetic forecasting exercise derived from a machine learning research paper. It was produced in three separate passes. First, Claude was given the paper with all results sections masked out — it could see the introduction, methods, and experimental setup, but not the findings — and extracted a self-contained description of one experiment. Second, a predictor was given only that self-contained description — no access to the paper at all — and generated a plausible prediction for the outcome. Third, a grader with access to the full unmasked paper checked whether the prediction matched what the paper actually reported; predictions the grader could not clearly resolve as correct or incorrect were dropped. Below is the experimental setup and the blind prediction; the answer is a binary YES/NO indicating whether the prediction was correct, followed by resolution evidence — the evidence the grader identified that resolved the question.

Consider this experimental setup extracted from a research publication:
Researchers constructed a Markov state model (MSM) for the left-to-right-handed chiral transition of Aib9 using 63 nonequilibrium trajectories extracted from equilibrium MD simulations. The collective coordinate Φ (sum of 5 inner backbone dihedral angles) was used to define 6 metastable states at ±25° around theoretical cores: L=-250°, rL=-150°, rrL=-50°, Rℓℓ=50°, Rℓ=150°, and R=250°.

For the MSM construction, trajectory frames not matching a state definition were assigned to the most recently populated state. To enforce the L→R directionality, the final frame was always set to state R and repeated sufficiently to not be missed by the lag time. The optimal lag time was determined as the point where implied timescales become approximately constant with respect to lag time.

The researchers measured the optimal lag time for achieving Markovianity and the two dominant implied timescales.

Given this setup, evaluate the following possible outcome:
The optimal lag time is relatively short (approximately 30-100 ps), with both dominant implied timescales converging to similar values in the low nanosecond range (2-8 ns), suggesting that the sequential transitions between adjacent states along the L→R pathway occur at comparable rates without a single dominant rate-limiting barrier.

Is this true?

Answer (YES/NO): NO